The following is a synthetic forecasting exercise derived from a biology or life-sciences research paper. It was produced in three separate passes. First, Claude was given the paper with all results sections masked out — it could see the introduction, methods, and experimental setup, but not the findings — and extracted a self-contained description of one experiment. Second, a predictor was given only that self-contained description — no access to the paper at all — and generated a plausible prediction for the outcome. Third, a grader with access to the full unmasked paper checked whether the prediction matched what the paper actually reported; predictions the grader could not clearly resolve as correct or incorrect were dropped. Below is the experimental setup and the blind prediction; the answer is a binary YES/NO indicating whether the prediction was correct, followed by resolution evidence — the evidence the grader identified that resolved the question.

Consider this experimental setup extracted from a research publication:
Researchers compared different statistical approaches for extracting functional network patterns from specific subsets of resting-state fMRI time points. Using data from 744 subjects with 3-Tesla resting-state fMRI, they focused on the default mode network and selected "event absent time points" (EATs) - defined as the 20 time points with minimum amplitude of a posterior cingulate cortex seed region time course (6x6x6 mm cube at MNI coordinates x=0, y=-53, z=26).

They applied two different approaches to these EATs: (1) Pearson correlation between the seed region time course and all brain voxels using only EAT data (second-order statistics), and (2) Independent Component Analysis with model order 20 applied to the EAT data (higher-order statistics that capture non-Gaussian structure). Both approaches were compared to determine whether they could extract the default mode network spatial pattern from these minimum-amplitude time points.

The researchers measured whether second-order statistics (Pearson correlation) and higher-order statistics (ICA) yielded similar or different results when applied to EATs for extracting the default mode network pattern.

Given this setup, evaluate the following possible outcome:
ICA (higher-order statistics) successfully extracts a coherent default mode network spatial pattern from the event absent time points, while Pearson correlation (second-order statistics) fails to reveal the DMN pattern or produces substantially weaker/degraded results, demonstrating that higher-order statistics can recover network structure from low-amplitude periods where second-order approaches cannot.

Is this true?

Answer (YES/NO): NO